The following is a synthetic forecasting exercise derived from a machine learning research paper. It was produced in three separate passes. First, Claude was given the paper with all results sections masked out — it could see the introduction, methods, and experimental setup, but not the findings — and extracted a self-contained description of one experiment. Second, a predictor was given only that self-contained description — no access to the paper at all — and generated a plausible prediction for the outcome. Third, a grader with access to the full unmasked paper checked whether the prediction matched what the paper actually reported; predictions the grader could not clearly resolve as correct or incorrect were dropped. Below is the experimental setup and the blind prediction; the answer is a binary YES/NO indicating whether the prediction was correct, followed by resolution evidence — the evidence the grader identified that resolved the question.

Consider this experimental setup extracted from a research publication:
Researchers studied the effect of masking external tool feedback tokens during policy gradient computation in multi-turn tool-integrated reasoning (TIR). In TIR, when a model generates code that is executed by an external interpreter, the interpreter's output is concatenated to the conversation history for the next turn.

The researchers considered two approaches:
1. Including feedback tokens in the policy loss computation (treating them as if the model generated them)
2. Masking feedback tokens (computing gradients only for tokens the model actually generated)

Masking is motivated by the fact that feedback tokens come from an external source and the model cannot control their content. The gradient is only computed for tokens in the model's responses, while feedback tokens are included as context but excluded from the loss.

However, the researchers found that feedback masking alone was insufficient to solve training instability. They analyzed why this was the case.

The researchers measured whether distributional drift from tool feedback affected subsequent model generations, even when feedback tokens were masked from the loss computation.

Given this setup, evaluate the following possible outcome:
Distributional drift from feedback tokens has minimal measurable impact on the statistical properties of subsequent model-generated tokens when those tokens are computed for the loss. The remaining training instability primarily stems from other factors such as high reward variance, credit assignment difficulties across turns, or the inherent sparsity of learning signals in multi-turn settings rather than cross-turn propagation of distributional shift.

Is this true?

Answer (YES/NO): NO